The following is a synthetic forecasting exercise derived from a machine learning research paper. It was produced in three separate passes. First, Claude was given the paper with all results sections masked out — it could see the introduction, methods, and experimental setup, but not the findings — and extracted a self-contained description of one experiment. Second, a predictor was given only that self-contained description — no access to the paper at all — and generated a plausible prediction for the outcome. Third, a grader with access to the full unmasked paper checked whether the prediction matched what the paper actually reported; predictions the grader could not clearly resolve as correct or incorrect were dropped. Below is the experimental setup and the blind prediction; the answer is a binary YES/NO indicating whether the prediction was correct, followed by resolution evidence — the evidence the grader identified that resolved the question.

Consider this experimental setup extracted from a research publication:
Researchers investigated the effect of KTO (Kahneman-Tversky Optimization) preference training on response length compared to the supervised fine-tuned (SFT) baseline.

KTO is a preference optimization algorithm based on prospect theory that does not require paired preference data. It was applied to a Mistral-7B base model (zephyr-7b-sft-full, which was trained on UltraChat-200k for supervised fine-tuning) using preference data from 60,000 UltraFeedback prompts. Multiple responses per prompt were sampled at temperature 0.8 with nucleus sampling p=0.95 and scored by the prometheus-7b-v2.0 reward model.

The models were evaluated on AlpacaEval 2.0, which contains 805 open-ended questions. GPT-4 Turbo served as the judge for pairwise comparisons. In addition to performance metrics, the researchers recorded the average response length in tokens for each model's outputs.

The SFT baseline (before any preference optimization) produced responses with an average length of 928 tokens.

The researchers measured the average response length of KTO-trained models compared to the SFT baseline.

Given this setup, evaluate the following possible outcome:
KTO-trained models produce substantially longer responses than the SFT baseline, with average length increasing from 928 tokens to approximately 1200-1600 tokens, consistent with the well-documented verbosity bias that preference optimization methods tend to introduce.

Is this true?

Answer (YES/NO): YES